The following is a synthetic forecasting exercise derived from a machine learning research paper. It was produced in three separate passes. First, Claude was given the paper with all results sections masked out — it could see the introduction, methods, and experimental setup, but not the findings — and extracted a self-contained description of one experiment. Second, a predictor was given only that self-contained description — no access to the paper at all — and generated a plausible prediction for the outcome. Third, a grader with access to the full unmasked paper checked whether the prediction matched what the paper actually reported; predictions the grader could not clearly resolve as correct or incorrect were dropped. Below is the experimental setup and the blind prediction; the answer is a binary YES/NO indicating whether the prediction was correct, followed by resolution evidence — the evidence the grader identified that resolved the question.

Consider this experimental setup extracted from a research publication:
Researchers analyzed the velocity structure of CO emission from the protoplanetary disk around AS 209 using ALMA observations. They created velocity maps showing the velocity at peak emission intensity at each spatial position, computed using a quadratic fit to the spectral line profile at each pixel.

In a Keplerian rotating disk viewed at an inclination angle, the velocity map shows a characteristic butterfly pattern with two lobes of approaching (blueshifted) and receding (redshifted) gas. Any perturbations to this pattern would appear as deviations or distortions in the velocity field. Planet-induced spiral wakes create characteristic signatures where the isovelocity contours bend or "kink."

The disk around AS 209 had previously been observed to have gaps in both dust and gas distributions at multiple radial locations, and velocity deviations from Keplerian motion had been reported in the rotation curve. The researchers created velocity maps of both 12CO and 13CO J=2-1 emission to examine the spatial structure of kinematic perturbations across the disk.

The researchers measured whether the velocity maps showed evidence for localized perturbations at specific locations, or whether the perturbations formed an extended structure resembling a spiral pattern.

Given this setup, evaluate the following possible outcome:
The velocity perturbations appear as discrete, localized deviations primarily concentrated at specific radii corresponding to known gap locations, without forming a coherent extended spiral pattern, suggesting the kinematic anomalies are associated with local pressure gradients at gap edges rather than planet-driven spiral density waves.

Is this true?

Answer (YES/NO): NO